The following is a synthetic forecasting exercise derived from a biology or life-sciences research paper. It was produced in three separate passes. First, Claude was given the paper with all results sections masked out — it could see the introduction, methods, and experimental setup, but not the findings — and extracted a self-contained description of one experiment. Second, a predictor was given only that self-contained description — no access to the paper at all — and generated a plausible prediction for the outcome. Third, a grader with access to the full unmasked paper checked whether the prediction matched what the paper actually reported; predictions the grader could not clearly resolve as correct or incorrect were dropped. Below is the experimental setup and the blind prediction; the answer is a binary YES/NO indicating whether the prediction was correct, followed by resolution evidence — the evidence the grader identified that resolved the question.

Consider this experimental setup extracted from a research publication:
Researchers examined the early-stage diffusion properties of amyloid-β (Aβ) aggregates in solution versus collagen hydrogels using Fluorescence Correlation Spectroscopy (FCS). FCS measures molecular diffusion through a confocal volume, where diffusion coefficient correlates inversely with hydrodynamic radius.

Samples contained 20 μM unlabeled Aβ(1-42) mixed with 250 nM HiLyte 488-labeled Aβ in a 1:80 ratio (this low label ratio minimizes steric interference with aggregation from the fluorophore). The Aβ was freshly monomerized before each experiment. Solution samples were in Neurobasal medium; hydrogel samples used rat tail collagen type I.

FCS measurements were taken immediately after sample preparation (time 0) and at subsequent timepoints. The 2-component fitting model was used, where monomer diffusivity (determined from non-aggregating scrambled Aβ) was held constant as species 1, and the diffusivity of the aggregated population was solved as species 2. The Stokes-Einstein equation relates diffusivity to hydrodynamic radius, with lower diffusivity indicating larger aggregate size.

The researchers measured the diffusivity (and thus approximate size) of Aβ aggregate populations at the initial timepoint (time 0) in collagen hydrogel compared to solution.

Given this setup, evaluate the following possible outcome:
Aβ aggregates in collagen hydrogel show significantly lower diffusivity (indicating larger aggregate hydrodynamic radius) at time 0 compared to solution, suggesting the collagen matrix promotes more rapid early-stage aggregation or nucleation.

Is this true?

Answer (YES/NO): YES